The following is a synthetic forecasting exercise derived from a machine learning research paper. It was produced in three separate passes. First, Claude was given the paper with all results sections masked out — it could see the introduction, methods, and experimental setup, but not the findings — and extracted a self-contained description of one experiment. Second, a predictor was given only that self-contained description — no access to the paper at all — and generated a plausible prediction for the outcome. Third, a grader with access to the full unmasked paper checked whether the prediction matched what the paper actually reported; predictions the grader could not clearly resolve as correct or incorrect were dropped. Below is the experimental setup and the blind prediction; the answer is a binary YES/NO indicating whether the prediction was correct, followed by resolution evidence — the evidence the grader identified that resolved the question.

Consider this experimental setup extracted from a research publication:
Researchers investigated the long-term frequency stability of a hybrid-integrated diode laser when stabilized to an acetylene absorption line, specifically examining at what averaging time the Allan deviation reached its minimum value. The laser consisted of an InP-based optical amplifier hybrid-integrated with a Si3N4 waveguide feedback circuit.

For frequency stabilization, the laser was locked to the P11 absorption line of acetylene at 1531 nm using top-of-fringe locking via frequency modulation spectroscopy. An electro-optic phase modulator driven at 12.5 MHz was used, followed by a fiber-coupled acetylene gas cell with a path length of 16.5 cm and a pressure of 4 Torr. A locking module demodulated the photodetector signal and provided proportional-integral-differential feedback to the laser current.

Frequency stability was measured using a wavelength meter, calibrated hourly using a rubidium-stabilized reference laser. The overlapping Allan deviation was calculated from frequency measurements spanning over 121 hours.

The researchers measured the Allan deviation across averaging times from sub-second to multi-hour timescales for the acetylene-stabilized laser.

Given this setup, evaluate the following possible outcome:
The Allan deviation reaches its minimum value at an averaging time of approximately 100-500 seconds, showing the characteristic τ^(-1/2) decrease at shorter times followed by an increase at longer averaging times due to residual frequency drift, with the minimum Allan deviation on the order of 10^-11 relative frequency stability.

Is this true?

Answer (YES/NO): NO